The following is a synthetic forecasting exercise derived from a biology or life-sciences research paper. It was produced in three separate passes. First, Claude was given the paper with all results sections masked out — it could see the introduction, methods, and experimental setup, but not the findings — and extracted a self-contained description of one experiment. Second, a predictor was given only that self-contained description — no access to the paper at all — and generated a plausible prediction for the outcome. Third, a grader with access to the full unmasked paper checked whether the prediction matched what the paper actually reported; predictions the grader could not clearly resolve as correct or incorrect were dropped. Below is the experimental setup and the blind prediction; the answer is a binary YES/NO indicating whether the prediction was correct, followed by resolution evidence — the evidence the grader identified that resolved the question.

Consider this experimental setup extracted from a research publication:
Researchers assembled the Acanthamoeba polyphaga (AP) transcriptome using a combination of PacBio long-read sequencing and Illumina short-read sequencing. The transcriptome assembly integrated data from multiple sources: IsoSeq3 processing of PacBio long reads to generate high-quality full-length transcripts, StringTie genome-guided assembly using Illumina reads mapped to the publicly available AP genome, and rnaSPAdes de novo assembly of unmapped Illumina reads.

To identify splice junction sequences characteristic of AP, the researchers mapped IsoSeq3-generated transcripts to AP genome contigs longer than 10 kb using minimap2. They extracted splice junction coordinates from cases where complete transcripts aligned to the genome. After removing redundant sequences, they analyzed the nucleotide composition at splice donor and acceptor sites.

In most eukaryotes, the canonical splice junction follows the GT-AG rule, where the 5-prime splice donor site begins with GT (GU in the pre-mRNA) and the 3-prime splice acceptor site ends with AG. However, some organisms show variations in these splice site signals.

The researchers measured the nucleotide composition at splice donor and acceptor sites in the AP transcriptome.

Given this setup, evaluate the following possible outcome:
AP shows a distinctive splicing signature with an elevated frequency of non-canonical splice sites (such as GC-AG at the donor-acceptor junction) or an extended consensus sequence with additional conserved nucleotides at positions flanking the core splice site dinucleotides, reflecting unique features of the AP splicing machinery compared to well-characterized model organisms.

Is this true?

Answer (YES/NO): NO